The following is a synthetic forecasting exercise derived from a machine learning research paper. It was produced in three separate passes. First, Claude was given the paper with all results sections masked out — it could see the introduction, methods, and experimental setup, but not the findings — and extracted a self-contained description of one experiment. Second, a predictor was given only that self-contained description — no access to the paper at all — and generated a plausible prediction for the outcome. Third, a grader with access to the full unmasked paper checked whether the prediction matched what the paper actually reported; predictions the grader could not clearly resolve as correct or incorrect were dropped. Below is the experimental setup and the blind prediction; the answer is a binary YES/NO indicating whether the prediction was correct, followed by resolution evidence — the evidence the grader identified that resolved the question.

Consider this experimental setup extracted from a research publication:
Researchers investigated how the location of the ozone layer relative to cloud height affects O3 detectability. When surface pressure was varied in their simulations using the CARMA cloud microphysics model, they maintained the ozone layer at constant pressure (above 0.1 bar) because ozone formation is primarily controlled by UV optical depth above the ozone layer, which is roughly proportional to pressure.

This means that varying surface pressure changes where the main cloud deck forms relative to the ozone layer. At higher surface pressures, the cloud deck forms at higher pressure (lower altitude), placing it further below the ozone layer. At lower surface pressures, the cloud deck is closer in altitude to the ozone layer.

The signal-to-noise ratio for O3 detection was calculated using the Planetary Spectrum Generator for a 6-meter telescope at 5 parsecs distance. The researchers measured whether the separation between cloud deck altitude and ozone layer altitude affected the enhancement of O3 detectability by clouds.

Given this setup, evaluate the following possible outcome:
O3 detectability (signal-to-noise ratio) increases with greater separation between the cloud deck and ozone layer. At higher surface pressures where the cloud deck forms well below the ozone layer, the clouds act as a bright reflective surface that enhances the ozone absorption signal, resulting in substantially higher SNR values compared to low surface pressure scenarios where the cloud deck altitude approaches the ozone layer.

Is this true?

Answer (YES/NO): NO